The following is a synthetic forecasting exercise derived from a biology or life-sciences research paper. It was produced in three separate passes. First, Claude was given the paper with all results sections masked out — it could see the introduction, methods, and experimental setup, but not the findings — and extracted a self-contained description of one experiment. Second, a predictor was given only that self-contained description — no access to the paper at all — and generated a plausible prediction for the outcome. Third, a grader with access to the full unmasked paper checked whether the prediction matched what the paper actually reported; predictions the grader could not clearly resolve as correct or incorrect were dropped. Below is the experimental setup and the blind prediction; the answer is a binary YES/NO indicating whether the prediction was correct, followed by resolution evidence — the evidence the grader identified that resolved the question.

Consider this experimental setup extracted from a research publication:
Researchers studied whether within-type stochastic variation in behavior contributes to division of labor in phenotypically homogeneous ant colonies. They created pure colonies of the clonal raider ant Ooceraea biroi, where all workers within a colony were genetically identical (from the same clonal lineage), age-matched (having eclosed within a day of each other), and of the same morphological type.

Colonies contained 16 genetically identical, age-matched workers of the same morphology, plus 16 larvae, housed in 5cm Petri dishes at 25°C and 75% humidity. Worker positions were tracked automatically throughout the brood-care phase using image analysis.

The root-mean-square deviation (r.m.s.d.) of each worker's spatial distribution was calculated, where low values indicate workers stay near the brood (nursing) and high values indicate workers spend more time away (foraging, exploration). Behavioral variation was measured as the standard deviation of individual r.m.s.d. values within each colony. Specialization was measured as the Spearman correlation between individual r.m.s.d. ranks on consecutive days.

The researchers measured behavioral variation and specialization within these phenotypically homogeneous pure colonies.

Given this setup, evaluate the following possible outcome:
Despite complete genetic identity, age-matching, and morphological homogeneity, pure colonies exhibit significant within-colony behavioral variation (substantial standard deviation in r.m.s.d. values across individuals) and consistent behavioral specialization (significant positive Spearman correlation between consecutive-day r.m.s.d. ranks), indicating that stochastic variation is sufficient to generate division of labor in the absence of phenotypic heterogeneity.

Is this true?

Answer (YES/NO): YES